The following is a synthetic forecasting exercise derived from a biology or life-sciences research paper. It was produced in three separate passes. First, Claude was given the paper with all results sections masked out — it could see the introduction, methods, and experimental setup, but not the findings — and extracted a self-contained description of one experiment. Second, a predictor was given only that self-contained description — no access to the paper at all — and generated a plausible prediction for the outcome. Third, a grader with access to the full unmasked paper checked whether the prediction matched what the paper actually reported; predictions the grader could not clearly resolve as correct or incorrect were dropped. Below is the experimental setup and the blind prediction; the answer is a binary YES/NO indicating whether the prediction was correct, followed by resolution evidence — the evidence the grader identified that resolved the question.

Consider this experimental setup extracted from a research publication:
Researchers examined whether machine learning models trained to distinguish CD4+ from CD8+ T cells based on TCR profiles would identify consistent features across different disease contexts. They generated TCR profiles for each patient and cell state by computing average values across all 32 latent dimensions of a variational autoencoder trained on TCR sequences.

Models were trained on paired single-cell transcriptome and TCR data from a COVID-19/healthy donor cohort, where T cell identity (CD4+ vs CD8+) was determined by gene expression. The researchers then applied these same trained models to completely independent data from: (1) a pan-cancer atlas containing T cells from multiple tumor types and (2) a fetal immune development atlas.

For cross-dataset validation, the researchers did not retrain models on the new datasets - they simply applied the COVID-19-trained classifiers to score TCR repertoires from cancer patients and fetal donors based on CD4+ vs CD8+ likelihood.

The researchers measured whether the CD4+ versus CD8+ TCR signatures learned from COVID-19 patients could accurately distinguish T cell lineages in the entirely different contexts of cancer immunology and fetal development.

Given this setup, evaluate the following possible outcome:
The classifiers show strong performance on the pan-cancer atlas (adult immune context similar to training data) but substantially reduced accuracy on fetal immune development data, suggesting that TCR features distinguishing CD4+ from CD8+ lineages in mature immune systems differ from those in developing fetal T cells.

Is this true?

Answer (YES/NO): NO